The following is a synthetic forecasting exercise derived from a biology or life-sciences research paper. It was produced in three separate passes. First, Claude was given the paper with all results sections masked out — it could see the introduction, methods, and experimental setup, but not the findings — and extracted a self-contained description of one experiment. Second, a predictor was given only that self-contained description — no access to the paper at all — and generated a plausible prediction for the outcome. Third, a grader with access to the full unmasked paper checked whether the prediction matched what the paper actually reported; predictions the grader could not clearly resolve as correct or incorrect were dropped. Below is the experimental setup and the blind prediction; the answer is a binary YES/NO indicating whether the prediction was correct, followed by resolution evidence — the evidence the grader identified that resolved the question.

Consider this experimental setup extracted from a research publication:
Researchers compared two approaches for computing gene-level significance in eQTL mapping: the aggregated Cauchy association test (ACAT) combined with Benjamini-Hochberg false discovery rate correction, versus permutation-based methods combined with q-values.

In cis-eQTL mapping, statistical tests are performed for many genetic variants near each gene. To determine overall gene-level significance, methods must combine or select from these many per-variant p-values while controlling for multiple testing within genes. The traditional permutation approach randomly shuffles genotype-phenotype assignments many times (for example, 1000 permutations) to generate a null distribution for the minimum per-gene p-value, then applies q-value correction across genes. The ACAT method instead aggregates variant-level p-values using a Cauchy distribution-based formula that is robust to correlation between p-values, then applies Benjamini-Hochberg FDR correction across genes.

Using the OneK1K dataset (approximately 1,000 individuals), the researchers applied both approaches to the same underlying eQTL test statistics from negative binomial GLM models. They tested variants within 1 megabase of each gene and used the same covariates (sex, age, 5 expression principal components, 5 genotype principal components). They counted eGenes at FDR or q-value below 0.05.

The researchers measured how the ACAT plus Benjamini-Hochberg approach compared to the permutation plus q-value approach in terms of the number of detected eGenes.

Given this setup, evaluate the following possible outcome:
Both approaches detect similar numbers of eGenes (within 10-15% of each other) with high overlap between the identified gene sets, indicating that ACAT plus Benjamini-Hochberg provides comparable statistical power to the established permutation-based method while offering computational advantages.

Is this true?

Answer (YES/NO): NO